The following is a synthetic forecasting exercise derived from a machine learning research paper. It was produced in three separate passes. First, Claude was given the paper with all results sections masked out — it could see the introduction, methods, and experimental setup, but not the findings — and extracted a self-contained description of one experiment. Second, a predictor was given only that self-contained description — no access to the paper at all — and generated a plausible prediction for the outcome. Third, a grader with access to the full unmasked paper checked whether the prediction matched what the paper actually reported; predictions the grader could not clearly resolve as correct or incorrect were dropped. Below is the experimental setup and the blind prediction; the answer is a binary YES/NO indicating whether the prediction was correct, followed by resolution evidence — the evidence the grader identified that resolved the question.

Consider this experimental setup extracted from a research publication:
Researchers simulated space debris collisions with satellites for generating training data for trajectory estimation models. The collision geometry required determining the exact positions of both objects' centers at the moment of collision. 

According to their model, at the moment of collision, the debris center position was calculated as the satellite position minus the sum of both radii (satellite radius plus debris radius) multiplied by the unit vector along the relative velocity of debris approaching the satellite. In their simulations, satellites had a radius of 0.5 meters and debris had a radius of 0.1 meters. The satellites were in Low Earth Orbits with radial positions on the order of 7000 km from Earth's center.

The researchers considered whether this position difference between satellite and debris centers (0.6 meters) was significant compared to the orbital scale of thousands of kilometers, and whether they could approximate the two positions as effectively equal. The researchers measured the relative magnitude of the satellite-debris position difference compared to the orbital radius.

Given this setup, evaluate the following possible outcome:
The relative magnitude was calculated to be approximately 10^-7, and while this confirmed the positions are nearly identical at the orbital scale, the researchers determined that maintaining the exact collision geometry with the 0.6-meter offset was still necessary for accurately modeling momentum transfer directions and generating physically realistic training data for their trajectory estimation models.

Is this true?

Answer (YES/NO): NO